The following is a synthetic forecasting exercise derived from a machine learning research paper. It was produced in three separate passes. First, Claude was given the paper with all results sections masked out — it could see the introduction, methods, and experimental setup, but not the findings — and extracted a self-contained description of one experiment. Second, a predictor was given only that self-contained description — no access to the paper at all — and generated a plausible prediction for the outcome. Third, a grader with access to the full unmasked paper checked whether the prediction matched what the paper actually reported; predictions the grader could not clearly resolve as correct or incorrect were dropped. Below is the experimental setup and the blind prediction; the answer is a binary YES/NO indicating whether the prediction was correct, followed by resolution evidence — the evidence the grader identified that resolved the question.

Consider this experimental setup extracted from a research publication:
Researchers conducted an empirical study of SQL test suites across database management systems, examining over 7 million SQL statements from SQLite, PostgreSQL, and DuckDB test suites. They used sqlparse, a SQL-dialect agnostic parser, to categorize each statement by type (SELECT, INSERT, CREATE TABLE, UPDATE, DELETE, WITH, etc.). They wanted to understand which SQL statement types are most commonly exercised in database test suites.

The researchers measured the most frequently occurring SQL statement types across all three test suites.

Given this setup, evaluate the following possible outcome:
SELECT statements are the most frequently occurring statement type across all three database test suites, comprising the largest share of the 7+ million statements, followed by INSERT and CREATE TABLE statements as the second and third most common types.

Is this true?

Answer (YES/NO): YES